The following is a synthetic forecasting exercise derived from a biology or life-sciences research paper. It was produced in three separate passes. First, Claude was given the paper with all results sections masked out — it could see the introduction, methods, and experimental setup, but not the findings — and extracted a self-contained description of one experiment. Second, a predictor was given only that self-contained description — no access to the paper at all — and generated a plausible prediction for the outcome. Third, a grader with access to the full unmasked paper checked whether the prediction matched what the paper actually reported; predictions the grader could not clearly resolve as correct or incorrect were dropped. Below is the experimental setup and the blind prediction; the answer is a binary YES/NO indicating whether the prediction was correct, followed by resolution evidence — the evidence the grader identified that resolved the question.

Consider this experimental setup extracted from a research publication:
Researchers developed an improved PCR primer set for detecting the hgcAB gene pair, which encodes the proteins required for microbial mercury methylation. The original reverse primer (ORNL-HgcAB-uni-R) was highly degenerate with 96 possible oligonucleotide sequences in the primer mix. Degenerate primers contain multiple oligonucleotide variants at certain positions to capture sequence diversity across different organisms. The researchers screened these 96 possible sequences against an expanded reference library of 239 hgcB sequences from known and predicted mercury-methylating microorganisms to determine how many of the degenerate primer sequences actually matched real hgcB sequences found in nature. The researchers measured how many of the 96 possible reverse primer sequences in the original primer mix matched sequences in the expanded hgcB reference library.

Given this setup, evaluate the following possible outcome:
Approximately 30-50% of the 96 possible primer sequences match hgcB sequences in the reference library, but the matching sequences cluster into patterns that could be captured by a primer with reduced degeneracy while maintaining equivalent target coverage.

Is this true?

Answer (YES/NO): YES